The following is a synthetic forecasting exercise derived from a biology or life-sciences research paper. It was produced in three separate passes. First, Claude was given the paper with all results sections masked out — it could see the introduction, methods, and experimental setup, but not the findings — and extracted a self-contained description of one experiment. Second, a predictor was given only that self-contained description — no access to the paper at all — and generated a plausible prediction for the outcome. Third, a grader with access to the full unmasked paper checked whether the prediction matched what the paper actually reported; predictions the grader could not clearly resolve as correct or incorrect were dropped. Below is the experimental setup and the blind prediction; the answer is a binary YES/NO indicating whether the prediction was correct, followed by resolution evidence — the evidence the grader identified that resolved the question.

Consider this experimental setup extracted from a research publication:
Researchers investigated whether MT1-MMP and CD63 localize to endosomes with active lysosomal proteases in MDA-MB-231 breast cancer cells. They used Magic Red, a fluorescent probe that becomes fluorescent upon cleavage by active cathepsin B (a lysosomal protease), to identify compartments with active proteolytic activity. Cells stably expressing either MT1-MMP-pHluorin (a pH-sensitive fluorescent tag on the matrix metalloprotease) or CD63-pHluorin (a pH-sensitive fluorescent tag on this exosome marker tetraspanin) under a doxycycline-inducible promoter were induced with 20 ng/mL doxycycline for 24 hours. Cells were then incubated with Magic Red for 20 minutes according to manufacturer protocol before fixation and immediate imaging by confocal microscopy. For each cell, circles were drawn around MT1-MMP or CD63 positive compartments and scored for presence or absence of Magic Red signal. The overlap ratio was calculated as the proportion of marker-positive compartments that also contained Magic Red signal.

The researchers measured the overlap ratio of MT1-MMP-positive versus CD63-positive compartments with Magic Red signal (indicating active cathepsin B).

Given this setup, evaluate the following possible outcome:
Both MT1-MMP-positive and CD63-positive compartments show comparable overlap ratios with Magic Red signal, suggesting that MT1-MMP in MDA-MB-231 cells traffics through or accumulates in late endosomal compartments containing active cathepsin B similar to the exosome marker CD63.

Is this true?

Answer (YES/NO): YES